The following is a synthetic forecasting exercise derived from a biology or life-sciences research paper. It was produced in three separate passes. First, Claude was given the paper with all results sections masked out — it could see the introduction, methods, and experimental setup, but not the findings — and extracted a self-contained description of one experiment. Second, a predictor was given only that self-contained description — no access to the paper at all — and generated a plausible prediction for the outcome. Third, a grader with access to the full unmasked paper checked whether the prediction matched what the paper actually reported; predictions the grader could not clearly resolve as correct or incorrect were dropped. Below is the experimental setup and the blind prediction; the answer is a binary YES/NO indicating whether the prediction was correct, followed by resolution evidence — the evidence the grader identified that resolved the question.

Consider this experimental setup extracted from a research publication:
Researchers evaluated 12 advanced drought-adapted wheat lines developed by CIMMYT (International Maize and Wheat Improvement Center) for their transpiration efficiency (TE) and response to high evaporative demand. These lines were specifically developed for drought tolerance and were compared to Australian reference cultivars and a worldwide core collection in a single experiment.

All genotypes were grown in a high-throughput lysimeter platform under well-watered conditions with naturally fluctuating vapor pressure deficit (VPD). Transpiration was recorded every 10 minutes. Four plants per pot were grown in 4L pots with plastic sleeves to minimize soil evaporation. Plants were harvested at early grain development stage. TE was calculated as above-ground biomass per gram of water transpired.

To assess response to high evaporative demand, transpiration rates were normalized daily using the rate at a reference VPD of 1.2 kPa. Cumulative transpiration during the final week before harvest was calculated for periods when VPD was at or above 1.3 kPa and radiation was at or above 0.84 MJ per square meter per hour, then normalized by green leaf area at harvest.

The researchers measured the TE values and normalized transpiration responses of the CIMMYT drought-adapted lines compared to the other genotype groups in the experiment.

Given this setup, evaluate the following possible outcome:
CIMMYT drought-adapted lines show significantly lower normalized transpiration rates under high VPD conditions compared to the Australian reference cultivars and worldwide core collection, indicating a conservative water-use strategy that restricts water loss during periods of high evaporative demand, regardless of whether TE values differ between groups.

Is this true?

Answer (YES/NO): NO